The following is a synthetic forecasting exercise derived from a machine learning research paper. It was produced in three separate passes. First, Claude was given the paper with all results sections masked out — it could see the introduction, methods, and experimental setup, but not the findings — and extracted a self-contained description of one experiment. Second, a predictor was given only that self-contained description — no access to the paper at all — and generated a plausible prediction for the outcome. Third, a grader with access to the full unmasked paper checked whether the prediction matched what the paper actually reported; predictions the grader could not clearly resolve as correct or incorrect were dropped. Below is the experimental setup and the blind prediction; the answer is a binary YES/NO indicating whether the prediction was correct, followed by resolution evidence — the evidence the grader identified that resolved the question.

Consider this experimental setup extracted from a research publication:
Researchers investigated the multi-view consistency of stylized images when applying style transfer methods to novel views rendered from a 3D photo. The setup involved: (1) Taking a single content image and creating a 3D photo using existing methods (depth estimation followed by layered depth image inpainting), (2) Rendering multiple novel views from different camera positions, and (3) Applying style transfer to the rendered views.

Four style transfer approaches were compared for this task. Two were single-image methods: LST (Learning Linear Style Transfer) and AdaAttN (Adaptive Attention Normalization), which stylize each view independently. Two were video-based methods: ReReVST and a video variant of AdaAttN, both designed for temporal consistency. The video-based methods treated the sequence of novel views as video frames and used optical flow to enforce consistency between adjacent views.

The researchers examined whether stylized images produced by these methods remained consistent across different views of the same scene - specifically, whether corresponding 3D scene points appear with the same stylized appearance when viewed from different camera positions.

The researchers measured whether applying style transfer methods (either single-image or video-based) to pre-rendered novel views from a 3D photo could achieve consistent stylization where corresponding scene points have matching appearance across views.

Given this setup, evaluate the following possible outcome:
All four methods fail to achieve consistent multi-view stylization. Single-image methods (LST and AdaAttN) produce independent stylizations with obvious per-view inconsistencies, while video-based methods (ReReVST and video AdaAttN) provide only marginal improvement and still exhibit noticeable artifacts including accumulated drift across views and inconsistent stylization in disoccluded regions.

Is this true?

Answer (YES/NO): NO